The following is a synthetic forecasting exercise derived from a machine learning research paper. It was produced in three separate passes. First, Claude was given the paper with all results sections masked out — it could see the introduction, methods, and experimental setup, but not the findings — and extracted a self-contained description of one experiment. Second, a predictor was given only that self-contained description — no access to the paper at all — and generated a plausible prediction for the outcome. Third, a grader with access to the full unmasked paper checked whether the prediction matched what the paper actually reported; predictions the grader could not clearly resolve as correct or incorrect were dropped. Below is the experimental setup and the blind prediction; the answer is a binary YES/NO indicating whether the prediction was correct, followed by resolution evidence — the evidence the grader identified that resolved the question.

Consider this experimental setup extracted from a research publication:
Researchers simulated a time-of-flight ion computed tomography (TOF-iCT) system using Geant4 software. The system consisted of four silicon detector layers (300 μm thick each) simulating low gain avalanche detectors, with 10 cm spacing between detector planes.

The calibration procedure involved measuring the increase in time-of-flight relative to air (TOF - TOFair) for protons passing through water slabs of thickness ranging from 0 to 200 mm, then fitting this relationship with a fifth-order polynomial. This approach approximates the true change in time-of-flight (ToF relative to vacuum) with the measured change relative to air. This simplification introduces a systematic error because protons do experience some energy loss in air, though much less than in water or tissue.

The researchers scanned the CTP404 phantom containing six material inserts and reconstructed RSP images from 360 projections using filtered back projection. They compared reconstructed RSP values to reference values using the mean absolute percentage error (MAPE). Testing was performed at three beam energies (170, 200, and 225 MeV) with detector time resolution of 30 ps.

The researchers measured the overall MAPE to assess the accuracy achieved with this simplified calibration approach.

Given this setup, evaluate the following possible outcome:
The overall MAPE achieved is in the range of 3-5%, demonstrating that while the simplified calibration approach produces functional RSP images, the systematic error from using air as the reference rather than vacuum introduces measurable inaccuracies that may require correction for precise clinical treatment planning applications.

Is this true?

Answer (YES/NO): NO